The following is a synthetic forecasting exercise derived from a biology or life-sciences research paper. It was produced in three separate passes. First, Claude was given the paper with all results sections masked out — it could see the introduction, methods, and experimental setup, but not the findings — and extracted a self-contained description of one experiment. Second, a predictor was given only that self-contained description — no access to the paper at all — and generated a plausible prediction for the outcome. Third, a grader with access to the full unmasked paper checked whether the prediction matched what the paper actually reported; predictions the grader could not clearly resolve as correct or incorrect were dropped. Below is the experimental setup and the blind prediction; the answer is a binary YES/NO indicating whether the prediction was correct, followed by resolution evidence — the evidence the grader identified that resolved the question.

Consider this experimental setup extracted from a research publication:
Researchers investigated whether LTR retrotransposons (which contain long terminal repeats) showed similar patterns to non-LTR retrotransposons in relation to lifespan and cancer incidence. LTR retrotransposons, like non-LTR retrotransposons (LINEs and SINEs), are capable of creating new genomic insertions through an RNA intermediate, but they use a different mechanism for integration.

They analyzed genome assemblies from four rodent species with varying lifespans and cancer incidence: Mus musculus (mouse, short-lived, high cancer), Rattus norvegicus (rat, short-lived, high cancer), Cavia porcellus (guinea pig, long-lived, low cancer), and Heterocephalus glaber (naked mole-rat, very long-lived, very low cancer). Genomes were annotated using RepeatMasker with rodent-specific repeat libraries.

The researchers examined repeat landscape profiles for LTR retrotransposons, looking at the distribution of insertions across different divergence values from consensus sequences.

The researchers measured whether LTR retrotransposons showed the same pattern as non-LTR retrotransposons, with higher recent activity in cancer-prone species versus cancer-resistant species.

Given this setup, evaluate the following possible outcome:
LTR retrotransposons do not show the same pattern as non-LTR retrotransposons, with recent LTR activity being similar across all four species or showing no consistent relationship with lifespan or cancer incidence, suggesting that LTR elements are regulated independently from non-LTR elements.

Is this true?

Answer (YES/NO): NO